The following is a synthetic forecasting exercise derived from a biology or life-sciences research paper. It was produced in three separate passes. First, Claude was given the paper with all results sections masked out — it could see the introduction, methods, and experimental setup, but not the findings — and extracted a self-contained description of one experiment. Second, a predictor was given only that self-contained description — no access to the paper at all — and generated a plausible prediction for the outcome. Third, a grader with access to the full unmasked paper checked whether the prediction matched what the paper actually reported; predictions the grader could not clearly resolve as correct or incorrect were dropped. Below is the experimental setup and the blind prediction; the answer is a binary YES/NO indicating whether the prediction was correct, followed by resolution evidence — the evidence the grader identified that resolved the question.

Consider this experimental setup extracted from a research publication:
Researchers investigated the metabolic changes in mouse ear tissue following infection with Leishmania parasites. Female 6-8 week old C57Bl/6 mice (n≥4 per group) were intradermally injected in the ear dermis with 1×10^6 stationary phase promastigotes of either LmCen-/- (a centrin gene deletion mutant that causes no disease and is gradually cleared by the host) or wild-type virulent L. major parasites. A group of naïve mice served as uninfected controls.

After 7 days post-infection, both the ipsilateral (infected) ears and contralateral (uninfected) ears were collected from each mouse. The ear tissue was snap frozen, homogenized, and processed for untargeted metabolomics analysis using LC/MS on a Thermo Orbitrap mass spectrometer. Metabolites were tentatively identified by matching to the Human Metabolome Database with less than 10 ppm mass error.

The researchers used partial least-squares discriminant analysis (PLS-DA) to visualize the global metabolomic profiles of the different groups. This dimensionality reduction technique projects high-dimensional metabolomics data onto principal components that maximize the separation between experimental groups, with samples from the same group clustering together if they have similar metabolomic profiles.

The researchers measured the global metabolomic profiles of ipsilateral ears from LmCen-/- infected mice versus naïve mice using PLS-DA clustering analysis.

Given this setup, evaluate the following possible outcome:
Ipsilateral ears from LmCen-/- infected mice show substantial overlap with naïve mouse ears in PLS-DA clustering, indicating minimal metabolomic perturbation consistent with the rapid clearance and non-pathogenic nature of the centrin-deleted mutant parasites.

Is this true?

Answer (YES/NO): NO